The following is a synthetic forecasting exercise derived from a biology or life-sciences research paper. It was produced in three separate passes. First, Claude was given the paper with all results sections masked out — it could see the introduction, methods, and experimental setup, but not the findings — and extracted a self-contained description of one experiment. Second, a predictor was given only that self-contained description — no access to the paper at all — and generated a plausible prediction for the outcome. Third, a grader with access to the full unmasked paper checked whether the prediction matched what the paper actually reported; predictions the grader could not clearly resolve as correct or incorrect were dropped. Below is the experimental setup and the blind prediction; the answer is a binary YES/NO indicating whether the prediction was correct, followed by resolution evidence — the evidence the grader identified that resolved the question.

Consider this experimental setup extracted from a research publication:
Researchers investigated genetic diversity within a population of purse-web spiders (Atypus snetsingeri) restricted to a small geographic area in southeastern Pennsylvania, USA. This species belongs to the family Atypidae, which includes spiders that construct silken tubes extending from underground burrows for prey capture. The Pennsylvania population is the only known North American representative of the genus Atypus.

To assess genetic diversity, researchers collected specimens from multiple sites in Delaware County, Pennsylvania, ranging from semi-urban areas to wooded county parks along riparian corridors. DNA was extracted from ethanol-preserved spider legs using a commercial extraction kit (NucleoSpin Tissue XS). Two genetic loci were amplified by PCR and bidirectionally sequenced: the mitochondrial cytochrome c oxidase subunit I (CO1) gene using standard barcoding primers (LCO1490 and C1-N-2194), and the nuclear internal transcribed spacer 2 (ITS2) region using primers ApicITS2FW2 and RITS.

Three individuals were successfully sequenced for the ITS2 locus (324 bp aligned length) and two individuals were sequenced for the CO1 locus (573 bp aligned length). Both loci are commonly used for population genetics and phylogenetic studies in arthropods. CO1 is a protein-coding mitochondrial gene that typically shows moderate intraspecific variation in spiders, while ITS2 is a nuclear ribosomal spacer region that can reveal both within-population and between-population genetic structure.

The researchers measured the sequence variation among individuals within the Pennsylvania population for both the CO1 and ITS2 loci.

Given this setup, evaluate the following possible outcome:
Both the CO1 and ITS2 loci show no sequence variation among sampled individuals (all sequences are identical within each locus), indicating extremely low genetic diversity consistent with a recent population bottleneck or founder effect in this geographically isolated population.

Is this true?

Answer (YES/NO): YES